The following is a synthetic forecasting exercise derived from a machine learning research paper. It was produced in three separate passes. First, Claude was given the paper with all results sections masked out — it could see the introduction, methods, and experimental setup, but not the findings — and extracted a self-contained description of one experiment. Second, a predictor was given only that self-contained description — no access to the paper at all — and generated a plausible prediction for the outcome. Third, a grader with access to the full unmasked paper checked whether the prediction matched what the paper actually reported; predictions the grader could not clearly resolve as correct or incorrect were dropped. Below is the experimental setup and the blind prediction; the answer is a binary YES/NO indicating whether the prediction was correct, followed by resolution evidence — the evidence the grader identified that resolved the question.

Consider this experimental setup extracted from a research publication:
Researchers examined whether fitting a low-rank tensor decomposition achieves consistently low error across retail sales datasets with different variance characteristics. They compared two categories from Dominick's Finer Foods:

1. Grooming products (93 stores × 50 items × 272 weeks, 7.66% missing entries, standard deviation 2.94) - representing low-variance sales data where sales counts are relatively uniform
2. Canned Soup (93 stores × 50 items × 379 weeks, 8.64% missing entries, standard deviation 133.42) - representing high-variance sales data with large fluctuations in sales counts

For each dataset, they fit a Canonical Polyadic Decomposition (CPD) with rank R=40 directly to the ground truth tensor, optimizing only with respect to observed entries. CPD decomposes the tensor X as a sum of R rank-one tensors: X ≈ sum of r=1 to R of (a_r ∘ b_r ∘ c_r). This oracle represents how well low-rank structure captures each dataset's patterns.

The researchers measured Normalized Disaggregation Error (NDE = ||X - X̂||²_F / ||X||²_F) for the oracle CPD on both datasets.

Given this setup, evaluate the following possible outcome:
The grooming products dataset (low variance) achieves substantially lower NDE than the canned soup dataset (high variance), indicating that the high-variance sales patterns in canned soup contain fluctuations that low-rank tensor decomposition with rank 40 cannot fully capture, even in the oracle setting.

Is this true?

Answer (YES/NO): NO